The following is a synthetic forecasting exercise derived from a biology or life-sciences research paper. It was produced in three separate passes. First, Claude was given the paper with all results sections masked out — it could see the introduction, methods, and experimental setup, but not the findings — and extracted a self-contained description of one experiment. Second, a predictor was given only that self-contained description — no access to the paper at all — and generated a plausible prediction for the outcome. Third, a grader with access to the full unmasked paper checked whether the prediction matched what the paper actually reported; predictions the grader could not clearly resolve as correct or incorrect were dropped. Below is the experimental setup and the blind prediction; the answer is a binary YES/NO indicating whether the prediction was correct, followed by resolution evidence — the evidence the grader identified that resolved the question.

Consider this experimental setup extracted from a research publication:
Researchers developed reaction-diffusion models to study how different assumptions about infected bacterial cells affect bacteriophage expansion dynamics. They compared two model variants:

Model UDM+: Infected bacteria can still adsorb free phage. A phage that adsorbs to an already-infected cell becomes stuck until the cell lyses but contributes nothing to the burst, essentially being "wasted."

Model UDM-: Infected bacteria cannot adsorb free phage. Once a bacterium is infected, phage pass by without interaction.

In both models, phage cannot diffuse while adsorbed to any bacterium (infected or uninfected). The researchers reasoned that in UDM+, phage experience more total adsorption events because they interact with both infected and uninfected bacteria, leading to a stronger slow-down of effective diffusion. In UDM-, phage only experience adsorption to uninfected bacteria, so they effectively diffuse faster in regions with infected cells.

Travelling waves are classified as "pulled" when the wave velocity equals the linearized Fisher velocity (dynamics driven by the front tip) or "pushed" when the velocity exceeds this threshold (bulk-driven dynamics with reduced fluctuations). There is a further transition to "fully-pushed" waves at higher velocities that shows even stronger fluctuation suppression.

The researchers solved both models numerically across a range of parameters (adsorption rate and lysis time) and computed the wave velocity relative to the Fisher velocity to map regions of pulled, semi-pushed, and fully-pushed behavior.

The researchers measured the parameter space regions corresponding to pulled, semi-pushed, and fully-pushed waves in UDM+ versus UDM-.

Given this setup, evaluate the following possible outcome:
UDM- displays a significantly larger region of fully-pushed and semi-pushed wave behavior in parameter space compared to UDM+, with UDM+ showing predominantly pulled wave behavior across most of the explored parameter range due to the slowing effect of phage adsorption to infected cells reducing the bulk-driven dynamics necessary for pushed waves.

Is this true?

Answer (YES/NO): YES